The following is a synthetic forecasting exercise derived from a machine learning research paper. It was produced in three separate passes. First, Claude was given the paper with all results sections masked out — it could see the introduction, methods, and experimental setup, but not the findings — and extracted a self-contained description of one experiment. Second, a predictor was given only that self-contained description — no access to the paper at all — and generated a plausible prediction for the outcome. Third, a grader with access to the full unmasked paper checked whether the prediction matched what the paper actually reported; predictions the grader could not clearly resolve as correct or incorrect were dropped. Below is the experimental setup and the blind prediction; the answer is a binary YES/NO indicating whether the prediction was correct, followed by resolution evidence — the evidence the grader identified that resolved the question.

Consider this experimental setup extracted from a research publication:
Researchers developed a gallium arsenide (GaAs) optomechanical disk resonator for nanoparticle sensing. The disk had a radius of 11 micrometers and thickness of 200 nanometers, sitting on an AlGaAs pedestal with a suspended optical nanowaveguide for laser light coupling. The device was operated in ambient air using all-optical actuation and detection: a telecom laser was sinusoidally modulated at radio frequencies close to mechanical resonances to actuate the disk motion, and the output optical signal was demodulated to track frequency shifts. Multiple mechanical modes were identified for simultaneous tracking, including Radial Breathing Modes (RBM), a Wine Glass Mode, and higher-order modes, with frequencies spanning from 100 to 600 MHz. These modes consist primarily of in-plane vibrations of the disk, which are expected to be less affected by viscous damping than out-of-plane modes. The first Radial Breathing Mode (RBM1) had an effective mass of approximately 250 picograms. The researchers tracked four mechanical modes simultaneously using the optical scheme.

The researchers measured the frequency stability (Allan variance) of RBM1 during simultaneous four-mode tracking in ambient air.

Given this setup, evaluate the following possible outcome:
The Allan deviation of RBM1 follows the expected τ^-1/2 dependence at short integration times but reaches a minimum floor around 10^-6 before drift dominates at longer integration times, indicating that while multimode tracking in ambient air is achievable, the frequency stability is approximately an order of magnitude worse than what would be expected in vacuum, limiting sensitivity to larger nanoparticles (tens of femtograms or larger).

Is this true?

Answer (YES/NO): NO